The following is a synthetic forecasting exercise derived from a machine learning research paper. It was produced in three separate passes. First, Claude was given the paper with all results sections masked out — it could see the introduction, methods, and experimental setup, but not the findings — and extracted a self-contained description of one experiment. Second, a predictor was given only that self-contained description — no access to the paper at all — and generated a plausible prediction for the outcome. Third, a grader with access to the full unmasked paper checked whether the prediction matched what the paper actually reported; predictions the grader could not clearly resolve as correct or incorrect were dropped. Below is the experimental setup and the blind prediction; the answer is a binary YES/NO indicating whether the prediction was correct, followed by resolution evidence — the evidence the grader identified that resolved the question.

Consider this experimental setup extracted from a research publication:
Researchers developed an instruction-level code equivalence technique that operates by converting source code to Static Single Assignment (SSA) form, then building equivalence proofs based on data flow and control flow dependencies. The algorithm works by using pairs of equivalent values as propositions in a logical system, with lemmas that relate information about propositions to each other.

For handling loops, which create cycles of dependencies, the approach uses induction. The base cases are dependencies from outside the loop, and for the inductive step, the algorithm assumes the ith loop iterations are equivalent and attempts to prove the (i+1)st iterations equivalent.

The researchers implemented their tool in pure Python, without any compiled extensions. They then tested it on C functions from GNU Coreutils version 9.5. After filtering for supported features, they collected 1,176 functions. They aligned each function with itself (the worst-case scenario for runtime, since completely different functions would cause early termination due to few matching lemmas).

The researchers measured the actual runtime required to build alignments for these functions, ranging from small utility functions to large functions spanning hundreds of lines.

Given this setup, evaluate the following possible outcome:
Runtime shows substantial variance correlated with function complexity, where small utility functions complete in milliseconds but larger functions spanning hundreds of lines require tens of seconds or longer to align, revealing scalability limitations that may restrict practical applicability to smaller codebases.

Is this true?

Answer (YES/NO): NO